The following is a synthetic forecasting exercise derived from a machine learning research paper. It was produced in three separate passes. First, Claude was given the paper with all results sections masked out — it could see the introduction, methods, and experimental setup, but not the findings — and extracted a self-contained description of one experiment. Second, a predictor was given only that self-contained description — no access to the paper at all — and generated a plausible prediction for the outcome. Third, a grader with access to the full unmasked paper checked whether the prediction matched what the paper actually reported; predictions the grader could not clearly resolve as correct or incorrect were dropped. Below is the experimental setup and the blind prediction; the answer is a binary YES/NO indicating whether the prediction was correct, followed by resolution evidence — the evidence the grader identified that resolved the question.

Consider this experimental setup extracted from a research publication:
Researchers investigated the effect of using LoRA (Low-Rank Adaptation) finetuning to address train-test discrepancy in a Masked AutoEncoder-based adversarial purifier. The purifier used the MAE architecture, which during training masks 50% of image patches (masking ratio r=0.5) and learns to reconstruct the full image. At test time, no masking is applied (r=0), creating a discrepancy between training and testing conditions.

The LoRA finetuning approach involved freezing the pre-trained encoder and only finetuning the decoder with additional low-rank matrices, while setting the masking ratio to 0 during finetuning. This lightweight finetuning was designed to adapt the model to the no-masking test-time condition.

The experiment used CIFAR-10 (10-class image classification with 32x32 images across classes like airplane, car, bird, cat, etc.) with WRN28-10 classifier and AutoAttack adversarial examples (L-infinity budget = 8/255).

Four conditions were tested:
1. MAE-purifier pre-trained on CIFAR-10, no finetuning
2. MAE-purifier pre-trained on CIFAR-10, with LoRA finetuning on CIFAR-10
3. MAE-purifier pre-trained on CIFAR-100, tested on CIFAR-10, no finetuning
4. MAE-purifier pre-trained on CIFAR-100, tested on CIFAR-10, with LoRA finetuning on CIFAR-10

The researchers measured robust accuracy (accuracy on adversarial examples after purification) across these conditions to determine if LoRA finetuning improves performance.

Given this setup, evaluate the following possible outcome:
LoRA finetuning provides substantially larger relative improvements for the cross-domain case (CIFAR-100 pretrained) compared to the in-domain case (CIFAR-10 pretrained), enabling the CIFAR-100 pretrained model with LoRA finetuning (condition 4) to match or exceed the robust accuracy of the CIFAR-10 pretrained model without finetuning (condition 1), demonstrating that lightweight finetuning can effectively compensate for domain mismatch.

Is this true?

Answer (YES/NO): NO